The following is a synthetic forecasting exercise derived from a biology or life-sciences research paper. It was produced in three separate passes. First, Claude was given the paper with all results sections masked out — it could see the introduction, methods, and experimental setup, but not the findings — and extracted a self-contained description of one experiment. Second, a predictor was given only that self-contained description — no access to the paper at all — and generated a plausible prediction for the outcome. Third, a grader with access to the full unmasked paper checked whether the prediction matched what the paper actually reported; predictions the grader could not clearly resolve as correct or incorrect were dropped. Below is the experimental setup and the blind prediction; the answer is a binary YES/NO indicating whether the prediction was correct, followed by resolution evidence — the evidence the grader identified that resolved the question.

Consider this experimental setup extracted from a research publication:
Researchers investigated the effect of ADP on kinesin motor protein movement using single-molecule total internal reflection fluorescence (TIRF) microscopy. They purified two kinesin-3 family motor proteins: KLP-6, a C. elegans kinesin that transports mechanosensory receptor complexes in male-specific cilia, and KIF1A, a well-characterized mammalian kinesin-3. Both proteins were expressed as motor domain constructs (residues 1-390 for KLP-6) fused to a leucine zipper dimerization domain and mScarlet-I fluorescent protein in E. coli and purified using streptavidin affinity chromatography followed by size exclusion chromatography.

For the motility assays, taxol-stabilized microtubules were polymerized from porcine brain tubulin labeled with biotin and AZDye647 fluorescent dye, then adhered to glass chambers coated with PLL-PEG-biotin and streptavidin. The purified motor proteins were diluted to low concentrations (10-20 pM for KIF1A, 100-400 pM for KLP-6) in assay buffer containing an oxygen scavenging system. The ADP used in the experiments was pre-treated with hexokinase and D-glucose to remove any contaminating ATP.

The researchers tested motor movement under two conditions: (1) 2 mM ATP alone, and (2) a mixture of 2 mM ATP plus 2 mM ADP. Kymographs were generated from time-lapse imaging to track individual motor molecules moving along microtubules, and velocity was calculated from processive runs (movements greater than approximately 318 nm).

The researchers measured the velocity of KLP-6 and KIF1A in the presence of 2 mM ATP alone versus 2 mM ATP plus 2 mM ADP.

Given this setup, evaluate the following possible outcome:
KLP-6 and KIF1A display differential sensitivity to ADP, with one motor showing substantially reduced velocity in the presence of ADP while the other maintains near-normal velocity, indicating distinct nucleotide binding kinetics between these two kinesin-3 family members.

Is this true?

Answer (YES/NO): YES